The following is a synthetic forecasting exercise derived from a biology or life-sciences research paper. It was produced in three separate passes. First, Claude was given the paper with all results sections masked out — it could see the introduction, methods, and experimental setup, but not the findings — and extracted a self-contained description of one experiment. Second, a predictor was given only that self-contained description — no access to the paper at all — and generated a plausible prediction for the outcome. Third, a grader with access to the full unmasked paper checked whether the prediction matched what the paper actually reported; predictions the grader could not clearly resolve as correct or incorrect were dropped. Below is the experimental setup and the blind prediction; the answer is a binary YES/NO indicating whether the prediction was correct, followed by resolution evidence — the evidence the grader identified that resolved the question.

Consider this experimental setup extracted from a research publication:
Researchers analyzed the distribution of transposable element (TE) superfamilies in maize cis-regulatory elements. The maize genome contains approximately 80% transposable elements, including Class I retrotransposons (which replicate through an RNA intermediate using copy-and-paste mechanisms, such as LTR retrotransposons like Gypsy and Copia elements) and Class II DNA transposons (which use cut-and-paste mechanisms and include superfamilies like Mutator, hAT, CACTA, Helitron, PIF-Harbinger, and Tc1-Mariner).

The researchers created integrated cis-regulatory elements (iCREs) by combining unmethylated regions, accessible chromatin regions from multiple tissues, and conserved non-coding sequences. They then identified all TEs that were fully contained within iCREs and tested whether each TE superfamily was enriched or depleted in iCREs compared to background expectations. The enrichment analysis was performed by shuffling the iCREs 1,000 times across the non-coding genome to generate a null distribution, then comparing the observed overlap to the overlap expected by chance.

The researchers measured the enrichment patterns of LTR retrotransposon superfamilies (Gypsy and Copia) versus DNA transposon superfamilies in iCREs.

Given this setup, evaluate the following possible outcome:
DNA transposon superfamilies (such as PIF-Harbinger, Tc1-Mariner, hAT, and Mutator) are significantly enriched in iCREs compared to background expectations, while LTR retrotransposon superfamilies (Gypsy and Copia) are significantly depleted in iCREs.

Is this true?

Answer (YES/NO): NO